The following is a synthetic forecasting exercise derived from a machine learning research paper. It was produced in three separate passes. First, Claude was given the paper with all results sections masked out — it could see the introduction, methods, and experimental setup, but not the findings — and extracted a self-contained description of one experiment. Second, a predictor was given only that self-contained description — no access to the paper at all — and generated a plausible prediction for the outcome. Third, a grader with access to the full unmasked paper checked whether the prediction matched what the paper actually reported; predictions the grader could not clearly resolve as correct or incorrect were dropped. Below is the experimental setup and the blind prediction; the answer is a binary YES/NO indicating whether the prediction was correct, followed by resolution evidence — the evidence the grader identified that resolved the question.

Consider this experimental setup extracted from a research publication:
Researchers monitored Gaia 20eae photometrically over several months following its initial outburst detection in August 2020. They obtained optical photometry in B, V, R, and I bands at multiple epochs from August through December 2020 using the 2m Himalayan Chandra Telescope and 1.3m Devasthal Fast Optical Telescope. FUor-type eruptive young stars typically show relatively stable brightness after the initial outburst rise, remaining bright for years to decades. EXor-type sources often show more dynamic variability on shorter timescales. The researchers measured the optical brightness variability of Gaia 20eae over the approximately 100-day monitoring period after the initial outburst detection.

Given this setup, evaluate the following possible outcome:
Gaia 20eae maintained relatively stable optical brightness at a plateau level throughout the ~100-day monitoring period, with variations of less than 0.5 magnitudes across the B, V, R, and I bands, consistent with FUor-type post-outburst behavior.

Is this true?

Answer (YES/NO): NO